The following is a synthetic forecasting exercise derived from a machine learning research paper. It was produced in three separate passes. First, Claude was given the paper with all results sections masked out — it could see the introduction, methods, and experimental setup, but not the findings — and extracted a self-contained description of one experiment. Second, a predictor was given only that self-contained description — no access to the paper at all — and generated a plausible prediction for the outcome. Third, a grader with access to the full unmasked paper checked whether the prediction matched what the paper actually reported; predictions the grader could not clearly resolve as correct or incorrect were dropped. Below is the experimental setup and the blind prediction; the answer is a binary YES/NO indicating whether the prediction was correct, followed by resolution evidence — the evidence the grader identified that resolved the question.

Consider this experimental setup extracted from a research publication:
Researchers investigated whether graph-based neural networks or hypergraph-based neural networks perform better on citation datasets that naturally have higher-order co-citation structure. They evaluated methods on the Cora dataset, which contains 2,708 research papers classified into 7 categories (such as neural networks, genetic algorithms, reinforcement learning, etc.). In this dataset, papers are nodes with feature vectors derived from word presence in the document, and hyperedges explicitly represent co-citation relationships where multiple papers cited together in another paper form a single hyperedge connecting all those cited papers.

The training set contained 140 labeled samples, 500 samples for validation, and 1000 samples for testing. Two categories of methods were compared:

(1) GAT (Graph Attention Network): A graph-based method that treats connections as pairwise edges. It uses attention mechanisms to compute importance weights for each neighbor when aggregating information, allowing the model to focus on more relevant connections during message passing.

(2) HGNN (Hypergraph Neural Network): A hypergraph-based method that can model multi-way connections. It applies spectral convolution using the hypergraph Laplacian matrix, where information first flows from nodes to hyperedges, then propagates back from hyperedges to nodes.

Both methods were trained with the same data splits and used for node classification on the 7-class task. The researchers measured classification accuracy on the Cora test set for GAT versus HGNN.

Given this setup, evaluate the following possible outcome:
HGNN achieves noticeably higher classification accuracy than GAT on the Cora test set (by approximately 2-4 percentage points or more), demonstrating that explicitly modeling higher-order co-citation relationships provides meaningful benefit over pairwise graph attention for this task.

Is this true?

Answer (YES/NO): NO